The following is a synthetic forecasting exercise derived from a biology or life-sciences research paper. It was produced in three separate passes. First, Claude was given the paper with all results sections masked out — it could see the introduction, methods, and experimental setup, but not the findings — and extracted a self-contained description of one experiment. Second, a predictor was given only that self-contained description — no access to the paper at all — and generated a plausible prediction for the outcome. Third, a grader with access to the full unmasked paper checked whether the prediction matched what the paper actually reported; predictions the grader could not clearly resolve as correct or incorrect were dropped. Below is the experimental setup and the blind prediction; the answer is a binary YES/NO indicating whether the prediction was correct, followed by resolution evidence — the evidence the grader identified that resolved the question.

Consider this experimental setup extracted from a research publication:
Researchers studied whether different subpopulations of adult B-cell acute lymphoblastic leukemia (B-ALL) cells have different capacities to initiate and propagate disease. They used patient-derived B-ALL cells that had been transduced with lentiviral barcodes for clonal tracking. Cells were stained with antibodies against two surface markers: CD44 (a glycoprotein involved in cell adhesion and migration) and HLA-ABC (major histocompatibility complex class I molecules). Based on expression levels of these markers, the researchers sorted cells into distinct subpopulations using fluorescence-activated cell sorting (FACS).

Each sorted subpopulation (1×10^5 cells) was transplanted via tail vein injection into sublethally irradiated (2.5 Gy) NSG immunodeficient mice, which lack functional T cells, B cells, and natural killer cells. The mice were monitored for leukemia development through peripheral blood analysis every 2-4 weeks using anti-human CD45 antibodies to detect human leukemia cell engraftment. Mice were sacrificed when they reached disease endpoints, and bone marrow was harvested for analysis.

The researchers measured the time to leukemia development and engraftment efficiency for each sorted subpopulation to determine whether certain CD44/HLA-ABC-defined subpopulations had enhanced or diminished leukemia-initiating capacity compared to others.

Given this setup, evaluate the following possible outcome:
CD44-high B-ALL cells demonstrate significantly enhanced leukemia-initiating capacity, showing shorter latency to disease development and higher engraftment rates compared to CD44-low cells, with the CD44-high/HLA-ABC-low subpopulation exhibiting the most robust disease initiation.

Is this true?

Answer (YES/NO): NO